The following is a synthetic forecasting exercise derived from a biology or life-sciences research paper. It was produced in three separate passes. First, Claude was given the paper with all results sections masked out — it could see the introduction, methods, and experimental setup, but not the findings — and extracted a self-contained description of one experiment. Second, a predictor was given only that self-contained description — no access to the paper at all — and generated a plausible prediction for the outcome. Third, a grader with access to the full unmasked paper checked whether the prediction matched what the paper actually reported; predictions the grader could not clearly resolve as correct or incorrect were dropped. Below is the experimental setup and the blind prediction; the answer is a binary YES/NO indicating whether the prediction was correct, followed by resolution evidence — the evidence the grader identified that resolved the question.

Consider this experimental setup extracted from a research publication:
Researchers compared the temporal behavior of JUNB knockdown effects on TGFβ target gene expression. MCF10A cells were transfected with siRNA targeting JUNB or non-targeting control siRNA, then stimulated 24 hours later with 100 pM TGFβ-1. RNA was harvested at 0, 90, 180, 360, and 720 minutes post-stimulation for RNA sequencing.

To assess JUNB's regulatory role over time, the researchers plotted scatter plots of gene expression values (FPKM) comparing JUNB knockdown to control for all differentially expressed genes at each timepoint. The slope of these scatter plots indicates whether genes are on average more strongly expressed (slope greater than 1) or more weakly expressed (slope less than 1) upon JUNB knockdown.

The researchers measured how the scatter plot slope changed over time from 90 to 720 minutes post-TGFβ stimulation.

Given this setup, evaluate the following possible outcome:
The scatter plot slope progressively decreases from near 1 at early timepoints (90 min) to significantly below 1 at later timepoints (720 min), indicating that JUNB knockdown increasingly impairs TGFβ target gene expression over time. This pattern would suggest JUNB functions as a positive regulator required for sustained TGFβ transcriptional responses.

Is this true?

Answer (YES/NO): NO